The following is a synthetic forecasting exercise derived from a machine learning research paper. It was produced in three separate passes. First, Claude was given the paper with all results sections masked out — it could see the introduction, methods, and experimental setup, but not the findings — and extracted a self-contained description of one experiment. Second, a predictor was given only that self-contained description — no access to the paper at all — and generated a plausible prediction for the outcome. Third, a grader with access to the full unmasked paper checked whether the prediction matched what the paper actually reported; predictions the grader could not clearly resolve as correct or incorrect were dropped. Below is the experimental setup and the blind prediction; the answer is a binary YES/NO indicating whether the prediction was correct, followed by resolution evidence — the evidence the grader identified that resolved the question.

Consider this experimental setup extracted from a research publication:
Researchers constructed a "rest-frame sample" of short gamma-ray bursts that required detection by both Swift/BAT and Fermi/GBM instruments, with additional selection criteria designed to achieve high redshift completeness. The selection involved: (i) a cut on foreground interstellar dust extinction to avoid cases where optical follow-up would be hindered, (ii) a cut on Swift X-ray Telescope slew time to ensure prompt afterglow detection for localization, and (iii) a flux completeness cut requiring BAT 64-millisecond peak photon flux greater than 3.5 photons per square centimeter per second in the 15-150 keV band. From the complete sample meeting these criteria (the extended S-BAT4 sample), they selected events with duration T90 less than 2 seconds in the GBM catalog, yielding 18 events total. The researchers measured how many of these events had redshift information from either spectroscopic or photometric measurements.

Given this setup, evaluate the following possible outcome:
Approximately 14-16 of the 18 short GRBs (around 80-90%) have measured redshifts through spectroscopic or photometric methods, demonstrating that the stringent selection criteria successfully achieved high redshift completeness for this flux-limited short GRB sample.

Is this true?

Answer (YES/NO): YES